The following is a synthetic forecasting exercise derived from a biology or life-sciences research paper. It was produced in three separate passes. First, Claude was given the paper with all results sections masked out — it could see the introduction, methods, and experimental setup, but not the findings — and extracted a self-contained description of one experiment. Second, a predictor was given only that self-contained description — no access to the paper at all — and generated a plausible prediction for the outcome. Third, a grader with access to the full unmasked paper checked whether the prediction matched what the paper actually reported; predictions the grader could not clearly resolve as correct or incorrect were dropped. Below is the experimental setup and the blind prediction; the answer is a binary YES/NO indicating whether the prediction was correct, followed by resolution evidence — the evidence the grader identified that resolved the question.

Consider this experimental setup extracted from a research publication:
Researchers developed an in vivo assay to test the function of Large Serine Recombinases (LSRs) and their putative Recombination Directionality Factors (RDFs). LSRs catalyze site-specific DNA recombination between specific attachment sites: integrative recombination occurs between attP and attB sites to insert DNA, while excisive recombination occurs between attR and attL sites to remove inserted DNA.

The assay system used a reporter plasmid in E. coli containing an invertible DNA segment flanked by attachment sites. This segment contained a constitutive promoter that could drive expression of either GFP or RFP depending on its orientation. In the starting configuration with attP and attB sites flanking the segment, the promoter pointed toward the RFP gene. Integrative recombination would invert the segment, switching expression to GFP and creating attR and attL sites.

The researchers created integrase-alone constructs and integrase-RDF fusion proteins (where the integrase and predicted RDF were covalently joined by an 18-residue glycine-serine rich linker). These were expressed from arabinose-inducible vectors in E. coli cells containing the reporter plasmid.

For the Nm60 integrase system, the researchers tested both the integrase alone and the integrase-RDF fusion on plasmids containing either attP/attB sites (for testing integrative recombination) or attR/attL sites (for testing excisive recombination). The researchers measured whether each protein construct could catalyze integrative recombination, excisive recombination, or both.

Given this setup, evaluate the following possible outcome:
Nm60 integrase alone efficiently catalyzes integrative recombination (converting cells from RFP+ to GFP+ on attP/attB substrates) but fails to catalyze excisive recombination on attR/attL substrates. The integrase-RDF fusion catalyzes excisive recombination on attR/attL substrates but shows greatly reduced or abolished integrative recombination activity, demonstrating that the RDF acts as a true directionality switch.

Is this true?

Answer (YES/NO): YES